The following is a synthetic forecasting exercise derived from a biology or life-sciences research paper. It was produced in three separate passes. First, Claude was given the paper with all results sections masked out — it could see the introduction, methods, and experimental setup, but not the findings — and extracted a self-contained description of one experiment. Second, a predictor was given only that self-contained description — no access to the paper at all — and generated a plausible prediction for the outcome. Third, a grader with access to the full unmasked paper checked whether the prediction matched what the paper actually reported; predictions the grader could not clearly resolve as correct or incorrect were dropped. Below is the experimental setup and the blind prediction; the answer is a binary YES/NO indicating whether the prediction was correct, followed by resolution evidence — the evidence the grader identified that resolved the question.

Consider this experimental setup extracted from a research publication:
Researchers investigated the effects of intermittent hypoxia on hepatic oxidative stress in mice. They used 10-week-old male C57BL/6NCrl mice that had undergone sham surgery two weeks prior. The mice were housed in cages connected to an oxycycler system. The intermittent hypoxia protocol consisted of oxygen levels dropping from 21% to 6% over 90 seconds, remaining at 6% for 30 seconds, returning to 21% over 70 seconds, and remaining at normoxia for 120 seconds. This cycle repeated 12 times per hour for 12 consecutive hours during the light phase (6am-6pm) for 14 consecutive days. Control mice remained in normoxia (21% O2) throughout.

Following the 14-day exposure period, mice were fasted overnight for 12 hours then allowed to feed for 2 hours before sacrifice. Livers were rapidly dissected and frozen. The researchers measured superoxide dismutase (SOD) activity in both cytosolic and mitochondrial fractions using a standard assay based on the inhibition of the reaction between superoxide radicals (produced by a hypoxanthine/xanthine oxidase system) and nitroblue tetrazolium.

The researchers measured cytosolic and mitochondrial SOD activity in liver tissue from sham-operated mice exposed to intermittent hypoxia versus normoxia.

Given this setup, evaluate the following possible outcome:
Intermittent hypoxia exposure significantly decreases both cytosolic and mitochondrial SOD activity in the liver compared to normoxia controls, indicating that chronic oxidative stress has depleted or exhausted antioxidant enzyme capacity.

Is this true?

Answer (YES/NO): NO